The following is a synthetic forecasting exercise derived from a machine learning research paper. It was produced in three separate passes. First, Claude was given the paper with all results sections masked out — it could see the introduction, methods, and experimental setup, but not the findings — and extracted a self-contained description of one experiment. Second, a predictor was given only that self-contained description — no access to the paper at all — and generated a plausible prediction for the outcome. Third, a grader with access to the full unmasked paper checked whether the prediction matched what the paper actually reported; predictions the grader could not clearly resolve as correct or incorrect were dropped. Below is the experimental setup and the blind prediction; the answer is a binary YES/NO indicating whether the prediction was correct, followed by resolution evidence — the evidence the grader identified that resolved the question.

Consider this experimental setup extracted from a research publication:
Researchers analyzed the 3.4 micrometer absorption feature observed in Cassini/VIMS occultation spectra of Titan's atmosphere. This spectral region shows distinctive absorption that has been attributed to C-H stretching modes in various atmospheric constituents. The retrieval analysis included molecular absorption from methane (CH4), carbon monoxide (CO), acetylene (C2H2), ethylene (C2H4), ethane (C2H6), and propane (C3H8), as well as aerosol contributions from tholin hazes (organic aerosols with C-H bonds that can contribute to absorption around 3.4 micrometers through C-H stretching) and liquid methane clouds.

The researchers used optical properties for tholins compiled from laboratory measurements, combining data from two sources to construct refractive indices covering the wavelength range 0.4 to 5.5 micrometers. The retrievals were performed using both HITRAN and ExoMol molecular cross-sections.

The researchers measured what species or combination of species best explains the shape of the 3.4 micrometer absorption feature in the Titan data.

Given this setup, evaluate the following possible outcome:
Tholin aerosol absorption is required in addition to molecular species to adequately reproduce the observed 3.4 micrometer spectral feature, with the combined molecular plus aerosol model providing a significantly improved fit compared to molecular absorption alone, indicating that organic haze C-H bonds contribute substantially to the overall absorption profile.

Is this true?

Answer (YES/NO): NO